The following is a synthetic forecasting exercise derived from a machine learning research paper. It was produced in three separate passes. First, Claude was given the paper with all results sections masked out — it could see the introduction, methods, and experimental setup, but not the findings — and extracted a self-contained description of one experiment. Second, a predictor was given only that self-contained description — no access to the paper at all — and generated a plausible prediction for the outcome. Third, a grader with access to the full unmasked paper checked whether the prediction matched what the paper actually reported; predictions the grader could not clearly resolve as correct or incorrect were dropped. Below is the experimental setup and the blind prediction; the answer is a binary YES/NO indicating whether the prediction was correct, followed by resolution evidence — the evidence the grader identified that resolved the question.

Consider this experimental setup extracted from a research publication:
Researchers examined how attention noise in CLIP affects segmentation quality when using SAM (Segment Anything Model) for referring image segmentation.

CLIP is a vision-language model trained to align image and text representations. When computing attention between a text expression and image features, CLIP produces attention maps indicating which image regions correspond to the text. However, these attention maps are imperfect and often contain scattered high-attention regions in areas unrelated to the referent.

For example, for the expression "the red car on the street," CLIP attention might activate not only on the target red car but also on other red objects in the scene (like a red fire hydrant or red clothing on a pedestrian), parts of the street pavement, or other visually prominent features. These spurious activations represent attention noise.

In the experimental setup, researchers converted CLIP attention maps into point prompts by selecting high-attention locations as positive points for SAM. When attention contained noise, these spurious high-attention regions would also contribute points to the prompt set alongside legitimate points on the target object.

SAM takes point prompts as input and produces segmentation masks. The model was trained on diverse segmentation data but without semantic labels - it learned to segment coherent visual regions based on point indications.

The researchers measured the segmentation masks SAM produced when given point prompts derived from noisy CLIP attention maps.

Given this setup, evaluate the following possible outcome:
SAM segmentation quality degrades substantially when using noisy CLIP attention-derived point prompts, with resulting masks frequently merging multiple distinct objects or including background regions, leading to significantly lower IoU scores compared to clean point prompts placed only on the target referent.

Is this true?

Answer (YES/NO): YES